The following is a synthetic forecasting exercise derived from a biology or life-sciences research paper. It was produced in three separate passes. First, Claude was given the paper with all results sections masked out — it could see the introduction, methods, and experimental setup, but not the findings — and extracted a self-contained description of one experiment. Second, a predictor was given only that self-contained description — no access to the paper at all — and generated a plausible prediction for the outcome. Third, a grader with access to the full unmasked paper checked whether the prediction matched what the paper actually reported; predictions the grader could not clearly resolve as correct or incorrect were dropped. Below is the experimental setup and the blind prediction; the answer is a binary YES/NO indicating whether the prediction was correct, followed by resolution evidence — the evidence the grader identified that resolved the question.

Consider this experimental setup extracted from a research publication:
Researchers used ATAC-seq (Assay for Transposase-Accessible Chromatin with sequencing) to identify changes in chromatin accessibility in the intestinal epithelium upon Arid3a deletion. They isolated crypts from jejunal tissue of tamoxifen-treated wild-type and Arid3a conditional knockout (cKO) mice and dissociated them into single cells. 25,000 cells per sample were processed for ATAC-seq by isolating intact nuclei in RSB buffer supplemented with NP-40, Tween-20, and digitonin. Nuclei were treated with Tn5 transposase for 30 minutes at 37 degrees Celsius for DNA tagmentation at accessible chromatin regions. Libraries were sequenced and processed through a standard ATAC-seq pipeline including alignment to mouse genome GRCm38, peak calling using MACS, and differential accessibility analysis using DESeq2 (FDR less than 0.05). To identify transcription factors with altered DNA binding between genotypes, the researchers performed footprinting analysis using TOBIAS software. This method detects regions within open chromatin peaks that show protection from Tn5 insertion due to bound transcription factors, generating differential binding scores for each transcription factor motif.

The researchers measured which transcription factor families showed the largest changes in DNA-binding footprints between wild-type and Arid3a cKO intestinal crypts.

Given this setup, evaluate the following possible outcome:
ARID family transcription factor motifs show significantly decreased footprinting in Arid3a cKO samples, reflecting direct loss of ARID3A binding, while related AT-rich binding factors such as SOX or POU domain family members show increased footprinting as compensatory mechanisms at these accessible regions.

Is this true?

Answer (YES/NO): NO